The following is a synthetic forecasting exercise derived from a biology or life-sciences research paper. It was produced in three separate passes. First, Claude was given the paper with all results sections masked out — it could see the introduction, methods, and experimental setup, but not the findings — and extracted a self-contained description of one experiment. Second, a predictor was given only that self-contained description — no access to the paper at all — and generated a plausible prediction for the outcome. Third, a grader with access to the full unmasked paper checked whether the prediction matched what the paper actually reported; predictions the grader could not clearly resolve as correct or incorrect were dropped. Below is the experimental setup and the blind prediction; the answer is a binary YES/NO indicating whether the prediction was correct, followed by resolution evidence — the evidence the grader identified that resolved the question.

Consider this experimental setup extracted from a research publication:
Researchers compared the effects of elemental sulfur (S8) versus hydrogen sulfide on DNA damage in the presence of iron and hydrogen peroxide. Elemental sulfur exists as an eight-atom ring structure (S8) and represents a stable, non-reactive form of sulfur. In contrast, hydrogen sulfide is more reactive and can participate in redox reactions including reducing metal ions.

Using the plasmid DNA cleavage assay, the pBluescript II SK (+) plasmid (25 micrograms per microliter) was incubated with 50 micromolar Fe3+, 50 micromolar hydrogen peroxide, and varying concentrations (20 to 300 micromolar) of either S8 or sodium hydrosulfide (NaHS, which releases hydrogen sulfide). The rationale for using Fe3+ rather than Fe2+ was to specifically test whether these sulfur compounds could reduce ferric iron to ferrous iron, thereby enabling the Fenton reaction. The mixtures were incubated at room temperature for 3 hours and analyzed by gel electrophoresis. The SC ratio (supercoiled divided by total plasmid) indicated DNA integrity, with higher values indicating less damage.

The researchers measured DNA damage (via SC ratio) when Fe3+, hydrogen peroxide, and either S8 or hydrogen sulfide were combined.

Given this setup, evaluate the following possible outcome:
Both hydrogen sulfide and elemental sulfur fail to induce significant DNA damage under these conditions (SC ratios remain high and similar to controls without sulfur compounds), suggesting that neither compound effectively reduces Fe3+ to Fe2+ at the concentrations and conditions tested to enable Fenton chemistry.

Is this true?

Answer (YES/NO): NO